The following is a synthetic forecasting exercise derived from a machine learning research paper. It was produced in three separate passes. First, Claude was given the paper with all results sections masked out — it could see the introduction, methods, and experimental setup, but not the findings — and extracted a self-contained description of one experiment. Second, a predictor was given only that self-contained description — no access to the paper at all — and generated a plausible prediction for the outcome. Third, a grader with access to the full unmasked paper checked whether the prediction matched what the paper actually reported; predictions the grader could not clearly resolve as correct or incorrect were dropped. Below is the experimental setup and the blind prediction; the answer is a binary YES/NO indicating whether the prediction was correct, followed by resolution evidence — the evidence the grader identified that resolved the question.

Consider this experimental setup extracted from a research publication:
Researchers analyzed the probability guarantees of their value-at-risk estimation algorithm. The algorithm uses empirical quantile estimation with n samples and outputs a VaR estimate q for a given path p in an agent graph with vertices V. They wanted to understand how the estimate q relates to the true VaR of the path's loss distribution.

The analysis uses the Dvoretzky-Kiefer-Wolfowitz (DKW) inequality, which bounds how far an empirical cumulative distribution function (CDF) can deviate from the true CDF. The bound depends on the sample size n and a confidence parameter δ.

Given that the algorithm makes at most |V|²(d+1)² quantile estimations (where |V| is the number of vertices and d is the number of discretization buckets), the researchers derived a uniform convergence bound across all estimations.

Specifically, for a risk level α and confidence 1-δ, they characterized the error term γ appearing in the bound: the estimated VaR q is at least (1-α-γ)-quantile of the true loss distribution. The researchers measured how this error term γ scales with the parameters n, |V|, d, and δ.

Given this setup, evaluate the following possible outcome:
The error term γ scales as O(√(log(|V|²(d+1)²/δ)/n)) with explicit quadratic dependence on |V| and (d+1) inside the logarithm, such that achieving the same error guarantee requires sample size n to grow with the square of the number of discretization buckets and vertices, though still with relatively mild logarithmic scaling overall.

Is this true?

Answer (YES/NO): NO